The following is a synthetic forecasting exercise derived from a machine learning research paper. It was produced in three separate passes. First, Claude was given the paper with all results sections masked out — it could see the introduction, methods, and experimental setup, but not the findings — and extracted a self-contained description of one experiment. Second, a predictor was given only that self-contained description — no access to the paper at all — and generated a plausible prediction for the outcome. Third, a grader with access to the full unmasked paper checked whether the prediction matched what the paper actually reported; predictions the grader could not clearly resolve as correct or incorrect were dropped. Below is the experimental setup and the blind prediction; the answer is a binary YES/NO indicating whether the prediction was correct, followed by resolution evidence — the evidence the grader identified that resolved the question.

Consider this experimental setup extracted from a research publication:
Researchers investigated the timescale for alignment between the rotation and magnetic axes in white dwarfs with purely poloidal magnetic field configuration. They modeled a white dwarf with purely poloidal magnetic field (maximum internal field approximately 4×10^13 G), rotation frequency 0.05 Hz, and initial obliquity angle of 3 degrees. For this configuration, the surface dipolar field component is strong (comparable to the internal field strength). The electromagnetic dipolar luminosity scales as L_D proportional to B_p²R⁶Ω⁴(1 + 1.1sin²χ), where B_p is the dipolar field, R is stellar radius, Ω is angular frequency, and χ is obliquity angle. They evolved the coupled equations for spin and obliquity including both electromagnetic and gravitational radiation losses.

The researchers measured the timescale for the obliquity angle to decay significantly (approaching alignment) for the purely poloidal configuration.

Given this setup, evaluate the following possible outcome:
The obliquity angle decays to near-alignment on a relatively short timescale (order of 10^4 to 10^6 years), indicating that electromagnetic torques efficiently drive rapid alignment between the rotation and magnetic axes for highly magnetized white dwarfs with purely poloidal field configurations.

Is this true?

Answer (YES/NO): NO